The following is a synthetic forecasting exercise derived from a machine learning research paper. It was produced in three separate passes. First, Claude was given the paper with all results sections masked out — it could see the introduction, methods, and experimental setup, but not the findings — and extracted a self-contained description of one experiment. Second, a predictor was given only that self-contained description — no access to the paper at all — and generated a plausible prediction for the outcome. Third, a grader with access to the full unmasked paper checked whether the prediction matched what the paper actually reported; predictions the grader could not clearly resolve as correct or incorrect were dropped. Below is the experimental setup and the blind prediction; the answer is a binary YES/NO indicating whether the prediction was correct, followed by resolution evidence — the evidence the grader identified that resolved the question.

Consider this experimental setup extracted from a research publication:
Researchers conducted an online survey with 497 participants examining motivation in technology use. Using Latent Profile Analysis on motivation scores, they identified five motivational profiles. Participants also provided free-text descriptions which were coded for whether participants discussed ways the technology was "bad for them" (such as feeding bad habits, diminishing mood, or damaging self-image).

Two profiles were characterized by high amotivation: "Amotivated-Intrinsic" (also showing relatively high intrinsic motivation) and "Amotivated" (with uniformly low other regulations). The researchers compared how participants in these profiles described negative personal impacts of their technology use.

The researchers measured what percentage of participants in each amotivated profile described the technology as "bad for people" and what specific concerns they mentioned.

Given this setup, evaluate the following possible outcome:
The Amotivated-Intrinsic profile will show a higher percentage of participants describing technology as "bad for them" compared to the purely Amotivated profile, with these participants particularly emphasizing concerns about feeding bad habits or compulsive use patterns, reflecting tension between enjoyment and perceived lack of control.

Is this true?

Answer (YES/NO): YES